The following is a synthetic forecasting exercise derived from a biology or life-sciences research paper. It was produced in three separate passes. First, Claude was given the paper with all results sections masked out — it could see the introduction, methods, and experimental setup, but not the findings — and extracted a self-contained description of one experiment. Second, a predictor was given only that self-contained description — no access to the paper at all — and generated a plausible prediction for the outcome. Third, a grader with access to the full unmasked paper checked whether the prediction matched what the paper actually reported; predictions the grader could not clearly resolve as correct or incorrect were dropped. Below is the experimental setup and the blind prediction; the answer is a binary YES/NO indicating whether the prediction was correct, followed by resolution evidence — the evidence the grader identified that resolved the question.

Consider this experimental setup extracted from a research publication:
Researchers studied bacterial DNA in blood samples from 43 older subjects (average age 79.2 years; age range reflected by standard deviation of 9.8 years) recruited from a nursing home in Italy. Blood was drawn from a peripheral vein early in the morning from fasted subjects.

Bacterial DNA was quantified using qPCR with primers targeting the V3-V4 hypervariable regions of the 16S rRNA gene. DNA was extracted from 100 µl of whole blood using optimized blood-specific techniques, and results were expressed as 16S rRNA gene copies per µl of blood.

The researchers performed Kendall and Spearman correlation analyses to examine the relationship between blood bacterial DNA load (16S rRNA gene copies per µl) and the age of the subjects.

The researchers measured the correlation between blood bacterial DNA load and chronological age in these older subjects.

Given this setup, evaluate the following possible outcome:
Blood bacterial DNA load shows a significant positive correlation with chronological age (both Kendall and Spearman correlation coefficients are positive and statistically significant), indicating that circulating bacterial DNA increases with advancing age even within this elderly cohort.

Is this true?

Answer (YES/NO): NO